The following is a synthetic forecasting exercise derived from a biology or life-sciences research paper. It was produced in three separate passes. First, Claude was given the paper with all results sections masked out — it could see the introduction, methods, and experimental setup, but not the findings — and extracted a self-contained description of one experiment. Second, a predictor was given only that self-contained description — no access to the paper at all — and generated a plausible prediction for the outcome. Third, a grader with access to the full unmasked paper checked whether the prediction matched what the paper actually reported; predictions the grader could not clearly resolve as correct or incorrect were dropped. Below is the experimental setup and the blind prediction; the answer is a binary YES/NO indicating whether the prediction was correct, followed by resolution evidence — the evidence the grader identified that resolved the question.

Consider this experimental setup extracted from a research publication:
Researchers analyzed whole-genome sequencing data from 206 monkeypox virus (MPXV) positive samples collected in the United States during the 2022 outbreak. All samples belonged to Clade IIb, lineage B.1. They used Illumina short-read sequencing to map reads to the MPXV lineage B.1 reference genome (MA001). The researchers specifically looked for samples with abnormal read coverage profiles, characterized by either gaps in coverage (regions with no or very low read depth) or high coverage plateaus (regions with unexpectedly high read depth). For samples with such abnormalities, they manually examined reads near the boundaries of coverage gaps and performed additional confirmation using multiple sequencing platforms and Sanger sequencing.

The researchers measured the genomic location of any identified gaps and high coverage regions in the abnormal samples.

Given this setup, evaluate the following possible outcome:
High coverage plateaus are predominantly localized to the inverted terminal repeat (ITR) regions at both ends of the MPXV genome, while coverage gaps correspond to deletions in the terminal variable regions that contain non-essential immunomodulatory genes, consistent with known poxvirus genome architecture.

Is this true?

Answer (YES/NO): NO